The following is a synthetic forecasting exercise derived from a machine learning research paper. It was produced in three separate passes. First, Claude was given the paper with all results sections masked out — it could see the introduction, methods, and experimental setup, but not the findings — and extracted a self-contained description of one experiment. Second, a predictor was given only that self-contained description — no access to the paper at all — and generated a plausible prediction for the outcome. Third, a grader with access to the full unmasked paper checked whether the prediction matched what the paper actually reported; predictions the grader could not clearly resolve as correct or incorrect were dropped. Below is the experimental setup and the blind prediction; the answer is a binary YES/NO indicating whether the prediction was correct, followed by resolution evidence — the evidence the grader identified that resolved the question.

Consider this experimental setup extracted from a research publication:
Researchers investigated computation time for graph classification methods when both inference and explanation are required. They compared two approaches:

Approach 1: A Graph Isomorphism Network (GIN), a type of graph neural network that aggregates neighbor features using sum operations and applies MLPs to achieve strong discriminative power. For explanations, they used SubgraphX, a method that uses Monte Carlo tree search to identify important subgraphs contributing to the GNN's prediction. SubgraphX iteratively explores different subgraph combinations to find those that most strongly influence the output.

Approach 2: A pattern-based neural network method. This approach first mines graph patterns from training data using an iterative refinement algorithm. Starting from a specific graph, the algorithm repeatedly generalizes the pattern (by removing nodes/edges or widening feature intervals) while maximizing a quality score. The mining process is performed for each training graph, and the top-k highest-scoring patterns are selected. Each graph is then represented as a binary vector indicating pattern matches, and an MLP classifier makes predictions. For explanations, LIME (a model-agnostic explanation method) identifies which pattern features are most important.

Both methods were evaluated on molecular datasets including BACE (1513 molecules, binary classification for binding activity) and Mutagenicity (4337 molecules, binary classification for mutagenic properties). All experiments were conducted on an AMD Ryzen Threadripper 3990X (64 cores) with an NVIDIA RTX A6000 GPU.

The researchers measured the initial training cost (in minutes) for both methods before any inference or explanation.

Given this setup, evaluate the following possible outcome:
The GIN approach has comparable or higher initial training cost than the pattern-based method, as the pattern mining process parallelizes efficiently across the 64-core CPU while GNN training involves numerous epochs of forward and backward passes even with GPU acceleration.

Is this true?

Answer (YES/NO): NO